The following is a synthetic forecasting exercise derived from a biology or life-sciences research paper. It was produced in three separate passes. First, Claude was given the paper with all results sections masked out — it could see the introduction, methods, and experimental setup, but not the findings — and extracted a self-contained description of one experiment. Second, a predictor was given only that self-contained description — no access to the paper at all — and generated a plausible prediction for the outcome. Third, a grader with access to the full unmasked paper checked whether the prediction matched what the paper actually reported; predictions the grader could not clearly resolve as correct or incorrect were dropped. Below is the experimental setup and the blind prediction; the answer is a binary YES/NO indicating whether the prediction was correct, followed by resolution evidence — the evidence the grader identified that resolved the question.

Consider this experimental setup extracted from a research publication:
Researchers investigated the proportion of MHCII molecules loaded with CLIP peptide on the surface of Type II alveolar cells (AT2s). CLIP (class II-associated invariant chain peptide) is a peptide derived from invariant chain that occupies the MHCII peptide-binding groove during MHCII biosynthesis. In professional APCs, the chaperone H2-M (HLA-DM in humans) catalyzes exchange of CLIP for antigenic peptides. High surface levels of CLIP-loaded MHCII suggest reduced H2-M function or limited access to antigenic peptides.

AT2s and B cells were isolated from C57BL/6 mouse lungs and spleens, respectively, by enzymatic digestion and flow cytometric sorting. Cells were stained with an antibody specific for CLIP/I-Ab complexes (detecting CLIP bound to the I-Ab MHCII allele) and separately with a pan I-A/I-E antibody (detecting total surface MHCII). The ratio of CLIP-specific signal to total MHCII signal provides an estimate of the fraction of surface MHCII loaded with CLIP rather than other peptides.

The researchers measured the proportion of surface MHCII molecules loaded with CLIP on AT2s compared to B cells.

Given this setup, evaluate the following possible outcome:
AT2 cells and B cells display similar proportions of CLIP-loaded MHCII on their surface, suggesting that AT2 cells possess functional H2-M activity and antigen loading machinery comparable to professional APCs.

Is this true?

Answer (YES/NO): YES